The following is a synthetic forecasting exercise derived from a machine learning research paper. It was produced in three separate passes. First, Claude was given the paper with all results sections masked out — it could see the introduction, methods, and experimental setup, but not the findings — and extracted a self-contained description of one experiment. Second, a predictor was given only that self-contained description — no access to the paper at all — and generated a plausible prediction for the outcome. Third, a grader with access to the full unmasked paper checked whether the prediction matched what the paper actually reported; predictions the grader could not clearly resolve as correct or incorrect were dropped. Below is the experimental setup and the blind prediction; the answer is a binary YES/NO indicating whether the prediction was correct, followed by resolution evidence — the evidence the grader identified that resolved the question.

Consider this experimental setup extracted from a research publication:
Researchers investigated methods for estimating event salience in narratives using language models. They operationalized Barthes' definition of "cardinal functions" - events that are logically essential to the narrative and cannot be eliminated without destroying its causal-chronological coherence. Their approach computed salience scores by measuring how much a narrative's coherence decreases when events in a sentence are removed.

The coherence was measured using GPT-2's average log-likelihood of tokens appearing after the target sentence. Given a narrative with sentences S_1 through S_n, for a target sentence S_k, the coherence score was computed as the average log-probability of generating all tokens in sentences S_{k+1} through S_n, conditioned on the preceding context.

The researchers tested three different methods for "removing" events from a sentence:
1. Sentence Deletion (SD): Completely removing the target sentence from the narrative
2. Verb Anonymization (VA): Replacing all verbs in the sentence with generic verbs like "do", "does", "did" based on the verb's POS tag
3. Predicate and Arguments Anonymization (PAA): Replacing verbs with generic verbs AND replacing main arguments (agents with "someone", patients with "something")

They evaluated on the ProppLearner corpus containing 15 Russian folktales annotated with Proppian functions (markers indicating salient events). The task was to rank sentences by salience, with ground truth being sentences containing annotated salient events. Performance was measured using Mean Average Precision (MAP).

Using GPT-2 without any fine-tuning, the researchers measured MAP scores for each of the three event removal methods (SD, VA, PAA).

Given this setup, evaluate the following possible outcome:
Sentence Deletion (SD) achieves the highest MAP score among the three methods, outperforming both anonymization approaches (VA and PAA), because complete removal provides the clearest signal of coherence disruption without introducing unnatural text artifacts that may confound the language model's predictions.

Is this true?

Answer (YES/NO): NO